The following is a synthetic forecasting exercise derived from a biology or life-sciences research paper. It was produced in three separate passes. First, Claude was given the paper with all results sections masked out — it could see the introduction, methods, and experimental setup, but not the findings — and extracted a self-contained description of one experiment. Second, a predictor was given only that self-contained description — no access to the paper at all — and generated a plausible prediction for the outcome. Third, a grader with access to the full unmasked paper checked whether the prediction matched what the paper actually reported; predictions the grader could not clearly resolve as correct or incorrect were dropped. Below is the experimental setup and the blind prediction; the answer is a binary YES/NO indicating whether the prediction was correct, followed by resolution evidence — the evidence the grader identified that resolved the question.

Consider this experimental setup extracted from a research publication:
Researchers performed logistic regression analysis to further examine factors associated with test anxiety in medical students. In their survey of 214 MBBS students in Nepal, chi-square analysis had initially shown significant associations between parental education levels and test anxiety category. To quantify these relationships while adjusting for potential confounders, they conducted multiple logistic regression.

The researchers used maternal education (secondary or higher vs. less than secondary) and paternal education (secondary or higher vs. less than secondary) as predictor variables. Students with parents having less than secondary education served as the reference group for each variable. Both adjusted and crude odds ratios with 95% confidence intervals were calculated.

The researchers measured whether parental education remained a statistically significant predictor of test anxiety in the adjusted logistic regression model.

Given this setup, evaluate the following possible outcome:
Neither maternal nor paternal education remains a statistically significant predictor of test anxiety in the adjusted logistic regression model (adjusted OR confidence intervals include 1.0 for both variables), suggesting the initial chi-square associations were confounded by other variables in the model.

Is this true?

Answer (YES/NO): YES